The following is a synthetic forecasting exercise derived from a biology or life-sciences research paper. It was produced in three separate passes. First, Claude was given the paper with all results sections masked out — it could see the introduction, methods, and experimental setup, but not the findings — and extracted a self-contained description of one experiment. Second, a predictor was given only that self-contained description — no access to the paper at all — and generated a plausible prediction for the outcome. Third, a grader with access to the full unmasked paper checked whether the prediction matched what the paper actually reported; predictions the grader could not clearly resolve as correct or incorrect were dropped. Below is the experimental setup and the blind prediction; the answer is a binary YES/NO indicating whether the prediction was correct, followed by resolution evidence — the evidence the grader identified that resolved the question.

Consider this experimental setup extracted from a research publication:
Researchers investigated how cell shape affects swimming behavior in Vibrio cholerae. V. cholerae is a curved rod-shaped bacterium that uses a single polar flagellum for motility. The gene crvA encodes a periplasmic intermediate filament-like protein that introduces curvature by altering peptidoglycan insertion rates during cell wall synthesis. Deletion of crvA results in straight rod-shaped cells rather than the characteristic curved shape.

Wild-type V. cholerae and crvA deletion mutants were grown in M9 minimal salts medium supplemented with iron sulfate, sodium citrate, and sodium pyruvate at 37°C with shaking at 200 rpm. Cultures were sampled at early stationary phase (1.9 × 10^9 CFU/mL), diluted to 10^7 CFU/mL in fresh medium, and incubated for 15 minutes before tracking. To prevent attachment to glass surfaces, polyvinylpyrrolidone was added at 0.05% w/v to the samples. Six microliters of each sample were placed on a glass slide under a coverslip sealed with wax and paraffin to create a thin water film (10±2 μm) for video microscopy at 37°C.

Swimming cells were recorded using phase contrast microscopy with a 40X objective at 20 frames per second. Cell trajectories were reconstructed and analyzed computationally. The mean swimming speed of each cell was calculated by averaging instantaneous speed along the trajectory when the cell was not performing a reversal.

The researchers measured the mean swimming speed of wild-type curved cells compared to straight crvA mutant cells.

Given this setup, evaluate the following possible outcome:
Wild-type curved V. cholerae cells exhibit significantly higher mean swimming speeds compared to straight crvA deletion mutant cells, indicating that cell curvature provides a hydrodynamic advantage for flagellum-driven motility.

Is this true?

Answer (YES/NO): YES